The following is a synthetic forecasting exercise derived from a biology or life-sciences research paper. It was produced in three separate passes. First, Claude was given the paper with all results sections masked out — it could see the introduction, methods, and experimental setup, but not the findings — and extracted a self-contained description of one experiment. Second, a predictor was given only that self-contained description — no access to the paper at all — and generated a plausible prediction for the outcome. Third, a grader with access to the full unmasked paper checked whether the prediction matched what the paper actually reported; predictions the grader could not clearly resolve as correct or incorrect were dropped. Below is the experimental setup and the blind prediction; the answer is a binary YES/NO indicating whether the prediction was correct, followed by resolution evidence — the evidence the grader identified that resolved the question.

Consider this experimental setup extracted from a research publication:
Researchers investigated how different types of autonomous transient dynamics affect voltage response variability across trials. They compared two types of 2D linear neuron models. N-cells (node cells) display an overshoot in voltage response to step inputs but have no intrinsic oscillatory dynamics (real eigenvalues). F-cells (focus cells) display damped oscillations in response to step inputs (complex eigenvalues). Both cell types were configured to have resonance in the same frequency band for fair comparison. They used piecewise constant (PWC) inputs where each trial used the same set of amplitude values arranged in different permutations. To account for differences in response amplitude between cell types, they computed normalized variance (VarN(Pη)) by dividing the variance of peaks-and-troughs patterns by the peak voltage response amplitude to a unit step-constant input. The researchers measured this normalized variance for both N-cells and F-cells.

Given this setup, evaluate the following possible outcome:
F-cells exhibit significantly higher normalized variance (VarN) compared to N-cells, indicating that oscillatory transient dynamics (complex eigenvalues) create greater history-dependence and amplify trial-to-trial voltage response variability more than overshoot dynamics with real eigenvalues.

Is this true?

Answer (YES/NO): YES